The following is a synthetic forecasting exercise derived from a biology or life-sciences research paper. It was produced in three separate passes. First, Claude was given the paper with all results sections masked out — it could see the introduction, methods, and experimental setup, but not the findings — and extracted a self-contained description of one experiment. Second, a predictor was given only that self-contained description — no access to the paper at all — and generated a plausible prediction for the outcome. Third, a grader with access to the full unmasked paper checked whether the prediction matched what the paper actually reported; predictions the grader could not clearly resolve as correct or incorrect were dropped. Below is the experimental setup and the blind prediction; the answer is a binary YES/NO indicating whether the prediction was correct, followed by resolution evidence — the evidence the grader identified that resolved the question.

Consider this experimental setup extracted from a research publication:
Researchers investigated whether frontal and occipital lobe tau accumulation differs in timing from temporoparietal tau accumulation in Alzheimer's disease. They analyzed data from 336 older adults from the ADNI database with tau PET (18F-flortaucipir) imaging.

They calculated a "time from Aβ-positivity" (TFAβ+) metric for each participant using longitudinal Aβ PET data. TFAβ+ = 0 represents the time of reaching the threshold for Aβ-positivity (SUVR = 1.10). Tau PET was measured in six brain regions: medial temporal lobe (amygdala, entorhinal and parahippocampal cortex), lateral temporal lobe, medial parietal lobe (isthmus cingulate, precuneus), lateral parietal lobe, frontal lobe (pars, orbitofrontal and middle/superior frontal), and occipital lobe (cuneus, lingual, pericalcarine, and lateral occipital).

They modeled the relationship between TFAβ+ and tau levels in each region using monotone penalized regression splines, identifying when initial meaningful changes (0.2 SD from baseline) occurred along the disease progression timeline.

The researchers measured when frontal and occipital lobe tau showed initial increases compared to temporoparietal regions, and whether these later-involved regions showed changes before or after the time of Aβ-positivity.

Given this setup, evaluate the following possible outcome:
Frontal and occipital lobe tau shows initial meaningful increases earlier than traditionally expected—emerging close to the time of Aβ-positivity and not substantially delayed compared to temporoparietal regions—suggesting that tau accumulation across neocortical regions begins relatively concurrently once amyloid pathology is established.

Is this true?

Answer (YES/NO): NO